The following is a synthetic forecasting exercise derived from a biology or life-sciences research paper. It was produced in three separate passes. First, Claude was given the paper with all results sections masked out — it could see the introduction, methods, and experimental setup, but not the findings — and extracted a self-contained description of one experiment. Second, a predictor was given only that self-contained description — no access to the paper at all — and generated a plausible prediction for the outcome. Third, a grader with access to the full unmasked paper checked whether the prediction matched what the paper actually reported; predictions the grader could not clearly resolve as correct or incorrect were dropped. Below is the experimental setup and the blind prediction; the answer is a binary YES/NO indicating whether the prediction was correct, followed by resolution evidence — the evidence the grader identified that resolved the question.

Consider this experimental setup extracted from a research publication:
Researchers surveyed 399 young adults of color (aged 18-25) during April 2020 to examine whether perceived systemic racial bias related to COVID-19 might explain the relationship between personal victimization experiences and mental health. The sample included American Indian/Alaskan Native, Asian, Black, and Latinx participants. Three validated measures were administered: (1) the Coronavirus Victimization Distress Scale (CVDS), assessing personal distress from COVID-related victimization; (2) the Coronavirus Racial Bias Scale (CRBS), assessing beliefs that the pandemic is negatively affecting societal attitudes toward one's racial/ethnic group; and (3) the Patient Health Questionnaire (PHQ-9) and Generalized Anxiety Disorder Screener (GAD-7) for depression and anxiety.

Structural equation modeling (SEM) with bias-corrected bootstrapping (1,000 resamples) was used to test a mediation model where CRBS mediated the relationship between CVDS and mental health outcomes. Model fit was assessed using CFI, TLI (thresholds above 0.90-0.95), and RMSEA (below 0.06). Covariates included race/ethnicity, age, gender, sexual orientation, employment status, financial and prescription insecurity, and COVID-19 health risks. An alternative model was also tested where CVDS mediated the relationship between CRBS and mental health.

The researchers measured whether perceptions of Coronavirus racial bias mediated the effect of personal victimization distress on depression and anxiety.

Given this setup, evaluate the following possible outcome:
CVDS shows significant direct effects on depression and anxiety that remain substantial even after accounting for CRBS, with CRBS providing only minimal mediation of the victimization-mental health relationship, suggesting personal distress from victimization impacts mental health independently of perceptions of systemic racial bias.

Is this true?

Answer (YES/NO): NO